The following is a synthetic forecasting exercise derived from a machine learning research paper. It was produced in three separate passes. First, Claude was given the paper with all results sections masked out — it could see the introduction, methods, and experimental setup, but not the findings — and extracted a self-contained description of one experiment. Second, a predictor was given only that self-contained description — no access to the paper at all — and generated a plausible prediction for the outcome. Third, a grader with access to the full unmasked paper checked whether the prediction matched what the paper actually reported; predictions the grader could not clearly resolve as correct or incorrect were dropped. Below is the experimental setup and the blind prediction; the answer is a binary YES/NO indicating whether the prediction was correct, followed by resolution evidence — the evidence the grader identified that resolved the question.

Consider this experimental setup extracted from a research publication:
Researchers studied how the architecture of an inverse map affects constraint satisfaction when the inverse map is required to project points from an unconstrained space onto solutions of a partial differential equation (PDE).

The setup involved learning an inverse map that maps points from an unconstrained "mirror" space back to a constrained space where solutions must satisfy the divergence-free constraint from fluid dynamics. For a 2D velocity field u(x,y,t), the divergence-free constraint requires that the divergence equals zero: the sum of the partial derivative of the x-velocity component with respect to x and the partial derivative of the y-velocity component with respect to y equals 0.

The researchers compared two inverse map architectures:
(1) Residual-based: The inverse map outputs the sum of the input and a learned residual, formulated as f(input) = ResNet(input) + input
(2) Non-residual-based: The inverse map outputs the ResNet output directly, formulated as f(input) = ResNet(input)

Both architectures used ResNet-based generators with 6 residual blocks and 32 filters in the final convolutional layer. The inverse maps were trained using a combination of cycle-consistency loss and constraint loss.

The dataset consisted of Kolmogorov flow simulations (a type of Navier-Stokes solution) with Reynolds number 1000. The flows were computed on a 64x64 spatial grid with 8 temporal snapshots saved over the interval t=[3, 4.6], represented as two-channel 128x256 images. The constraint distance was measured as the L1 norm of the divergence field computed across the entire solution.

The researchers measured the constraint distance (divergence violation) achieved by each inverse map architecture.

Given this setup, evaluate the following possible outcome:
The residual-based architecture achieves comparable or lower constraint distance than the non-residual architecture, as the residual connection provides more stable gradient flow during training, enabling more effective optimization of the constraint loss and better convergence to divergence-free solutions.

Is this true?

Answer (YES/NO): NO